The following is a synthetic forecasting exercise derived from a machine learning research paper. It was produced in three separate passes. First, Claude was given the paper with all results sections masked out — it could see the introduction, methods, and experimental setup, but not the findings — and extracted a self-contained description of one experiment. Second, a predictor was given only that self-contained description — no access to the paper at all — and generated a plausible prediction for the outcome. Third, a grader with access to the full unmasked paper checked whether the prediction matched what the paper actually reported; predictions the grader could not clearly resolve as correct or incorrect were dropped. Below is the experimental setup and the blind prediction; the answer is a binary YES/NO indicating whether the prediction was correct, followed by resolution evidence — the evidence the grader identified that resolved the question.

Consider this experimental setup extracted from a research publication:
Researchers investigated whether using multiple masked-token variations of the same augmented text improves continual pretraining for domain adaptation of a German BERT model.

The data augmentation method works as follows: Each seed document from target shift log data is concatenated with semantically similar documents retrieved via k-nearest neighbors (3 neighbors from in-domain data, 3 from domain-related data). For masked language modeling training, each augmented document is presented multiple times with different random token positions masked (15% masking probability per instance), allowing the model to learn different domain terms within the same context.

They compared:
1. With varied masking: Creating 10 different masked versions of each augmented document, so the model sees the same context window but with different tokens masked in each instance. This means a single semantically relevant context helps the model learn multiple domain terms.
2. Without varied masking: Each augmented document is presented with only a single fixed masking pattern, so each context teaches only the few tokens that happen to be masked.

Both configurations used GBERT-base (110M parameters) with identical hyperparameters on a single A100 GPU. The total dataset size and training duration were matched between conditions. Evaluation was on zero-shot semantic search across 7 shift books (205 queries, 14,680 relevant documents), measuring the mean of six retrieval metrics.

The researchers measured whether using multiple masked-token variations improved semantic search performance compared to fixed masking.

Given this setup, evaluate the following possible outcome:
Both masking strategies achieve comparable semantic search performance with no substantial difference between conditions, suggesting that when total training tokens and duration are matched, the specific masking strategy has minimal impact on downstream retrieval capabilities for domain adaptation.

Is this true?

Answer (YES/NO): NO